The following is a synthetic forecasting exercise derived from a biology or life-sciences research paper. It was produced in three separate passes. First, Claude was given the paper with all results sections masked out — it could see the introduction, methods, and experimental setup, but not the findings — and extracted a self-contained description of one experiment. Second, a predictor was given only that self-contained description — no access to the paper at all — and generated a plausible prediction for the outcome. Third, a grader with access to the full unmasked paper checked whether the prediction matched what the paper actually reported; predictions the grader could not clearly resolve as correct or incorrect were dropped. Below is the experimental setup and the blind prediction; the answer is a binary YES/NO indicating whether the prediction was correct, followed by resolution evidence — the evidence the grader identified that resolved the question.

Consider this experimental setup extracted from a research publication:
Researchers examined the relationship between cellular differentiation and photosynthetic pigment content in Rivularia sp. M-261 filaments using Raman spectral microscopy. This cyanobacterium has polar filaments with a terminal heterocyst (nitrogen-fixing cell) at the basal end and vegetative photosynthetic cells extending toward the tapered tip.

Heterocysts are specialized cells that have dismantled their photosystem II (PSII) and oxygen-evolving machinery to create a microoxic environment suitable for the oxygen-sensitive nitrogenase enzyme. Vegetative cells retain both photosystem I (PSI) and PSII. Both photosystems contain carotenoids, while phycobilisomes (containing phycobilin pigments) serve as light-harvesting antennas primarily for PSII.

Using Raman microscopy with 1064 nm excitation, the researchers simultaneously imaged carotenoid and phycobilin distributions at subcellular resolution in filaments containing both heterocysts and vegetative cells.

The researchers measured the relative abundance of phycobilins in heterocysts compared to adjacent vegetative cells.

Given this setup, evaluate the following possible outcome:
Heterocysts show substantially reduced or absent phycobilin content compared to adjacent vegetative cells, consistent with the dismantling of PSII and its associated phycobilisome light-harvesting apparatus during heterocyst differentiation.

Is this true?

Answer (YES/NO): YES